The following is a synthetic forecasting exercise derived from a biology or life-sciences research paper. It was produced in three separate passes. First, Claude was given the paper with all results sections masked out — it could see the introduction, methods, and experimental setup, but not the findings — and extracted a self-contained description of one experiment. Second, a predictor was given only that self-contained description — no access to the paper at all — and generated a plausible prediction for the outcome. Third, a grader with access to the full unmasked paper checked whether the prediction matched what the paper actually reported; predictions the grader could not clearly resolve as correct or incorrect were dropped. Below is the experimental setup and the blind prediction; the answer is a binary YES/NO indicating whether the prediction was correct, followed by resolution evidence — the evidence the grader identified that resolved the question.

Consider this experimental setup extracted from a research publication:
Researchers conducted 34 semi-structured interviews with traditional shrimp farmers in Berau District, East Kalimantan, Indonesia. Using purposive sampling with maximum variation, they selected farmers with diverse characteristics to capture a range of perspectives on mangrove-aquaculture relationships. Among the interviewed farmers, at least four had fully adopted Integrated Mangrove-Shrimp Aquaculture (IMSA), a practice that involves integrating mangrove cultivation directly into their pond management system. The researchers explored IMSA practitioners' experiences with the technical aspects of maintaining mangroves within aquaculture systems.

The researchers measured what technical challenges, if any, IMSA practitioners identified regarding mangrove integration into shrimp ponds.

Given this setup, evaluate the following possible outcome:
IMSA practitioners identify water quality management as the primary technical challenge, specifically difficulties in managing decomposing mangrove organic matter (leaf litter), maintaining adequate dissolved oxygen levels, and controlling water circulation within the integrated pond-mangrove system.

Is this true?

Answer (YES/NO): NO